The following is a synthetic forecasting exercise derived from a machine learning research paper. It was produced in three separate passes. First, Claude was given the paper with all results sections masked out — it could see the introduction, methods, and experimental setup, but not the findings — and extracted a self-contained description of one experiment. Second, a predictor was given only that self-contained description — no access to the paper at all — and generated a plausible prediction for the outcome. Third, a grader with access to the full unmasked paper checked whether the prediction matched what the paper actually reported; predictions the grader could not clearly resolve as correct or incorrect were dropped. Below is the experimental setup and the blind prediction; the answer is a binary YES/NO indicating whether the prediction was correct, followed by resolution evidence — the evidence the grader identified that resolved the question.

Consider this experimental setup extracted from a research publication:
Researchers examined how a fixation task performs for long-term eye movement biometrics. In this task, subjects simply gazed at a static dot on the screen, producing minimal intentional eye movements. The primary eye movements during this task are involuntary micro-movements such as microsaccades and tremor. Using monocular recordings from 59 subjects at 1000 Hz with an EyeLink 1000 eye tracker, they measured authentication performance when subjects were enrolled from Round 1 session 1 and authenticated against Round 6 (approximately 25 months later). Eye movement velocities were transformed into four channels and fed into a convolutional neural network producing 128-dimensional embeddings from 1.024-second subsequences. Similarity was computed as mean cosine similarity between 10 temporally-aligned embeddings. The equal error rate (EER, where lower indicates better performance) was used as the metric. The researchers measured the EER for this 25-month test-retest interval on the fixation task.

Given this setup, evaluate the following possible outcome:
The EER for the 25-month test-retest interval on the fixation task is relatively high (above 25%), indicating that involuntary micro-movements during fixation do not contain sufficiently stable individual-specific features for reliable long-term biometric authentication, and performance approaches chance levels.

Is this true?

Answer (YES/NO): NO